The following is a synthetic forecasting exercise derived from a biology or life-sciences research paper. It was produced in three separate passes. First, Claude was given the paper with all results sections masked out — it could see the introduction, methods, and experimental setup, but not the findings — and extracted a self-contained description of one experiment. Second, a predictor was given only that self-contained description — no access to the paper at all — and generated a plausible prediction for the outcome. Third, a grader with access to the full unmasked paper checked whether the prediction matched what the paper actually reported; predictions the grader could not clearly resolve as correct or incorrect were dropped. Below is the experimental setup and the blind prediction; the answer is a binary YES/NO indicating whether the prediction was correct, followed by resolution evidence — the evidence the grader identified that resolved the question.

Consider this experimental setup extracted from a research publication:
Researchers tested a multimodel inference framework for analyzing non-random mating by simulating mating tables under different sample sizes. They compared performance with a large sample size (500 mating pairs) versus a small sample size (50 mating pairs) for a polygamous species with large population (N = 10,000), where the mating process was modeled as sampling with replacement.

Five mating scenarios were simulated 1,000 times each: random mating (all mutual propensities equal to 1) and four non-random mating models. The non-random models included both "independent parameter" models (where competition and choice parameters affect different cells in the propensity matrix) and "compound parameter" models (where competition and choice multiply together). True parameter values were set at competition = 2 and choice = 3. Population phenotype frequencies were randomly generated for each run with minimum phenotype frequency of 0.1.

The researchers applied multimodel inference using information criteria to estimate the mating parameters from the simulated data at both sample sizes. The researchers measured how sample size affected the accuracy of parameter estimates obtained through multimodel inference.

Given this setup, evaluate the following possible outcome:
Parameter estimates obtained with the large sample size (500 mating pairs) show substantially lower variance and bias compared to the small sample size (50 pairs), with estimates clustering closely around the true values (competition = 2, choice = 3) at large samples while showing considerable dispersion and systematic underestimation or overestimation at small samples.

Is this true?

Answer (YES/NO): NO